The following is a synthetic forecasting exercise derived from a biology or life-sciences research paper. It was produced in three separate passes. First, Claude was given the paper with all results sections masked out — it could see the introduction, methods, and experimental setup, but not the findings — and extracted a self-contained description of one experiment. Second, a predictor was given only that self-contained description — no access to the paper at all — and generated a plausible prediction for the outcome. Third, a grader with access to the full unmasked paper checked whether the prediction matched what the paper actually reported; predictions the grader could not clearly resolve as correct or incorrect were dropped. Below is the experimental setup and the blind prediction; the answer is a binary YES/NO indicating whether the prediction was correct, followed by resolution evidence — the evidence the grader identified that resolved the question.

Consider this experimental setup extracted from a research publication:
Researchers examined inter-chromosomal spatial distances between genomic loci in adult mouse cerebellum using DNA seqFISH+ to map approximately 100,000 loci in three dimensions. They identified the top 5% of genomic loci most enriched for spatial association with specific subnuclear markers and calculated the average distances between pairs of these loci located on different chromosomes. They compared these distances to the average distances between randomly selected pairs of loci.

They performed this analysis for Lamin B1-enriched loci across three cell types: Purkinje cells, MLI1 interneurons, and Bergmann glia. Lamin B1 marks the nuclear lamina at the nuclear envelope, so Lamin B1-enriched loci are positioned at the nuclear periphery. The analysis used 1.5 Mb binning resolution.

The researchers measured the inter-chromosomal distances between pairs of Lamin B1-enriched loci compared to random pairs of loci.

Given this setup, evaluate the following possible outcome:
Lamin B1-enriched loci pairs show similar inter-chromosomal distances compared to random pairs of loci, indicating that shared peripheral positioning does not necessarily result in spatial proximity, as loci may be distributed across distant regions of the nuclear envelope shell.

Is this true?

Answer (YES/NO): NO